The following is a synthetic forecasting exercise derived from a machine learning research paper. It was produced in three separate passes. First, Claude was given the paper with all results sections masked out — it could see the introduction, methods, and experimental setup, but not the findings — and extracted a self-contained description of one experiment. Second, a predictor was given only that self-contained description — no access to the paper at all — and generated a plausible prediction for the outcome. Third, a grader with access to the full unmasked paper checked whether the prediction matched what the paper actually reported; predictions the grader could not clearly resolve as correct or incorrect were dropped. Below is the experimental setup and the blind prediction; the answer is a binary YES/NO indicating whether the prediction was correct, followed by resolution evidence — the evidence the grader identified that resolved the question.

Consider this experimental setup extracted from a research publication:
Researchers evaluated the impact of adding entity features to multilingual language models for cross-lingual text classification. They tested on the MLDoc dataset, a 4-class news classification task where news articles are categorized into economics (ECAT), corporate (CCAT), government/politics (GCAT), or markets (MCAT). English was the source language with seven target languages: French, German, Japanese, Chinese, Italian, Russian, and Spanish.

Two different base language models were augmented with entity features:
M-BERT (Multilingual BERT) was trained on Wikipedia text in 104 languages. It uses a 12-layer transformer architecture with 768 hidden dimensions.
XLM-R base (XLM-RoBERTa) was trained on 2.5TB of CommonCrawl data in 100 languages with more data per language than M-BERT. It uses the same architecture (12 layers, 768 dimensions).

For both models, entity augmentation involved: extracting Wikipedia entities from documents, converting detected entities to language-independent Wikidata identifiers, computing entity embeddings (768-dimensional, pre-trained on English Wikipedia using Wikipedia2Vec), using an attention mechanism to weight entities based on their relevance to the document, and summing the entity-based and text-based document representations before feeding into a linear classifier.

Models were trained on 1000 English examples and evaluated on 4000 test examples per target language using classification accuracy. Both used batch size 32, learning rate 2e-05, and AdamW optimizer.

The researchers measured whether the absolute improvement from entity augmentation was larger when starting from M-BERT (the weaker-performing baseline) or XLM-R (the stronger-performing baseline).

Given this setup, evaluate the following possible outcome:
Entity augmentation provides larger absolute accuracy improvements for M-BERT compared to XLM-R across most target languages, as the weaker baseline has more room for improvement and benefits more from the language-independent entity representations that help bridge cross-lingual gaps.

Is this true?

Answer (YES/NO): YES